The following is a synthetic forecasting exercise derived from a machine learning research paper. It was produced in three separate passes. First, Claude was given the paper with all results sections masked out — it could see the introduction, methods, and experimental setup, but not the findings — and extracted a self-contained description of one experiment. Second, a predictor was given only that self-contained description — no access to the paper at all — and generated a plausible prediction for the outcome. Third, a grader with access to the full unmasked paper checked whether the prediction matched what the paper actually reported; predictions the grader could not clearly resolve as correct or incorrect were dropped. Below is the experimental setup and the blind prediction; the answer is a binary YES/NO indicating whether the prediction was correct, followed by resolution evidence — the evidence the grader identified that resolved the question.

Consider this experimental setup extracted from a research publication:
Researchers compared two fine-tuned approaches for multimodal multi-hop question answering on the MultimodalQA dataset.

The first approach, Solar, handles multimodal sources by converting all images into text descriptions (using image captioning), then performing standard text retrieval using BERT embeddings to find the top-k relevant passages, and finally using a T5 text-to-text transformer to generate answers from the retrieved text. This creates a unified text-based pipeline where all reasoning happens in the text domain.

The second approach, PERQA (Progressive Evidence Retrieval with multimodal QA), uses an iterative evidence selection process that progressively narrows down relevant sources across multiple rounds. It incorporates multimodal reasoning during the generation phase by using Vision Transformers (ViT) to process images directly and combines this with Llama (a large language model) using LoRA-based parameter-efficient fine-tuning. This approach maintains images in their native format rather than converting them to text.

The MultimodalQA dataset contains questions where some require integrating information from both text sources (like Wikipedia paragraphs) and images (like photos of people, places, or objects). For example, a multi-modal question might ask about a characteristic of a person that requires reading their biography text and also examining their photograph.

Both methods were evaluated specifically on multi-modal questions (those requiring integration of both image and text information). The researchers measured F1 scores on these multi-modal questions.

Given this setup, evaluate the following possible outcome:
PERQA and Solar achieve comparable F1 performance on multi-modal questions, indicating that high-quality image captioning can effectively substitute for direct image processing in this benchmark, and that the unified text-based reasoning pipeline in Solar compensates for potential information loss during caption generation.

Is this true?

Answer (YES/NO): NO